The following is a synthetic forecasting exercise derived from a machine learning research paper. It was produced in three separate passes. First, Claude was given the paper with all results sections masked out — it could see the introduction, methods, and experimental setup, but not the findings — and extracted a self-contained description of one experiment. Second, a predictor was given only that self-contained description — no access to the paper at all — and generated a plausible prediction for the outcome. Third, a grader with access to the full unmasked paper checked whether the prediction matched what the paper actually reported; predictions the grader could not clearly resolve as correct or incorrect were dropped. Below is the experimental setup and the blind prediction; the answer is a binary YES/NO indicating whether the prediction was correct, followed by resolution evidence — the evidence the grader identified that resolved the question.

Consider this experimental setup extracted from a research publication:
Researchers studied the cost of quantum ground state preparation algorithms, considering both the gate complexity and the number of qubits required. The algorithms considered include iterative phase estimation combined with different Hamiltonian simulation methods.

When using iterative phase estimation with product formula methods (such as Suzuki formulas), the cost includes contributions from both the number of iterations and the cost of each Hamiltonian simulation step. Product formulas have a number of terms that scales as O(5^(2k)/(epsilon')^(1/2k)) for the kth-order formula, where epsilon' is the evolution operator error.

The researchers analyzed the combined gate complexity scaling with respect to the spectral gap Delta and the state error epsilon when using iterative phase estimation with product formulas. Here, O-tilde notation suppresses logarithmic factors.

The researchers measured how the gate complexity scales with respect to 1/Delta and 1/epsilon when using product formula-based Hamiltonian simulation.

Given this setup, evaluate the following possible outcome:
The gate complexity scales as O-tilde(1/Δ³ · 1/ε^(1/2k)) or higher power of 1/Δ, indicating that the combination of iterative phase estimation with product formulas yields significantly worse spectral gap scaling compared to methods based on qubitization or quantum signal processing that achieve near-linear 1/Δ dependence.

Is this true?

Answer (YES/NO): NO